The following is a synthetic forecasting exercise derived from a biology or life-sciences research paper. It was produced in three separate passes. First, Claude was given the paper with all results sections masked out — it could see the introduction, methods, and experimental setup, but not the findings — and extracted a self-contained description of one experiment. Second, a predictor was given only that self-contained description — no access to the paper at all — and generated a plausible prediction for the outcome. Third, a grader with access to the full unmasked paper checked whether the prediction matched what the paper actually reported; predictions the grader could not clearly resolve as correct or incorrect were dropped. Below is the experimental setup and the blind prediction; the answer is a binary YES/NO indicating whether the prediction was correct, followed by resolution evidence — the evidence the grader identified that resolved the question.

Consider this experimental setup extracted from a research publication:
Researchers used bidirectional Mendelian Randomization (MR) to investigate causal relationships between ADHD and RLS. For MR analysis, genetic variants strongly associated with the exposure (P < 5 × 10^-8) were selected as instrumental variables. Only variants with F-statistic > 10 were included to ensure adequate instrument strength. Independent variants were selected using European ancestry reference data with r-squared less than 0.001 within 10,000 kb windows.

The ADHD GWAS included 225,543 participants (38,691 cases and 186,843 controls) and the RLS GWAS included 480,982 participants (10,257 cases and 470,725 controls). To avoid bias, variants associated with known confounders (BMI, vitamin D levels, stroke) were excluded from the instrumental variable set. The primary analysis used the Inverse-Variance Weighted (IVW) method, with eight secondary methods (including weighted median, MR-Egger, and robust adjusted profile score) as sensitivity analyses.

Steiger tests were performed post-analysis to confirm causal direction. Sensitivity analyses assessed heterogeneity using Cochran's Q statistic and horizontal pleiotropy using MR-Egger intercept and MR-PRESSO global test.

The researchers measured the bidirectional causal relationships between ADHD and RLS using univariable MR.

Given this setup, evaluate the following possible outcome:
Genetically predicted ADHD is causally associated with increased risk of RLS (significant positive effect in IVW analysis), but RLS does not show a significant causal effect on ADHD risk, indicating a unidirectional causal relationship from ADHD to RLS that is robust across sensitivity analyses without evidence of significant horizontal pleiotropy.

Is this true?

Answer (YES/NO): NO